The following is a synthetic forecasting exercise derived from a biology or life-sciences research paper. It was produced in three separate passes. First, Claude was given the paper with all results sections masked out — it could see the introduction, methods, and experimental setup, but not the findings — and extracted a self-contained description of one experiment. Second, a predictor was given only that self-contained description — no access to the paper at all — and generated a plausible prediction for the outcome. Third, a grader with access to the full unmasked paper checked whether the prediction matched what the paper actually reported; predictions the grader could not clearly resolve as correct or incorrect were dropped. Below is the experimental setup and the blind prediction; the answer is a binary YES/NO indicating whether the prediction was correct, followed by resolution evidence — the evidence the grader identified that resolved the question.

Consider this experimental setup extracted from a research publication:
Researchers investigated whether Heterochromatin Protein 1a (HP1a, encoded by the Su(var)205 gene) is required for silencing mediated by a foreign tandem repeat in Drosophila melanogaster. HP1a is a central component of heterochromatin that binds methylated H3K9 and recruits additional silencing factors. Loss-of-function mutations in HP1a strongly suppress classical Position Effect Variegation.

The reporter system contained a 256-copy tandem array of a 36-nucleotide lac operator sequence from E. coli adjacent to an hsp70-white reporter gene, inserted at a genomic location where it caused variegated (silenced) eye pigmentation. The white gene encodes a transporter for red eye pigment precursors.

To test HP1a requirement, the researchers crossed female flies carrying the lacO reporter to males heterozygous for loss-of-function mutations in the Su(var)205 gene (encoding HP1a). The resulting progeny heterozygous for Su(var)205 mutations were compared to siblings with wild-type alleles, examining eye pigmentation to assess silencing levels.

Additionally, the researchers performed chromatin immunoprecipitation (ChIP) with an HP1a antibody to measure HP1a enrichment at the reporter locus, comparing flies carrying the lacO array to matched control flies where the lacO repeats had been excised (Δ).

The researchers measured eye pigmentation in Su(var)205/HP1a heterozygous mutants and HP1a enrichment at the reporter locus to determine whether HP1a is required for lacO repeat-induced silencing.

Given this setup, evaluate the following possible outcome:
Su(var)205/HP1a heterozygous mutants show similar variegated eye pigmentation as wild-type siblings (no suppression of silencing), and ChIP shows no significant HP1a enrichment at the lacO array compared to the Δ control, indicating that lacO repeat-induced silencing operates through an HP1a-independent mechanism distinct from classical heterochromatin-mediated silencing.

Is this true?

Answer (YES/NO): NO